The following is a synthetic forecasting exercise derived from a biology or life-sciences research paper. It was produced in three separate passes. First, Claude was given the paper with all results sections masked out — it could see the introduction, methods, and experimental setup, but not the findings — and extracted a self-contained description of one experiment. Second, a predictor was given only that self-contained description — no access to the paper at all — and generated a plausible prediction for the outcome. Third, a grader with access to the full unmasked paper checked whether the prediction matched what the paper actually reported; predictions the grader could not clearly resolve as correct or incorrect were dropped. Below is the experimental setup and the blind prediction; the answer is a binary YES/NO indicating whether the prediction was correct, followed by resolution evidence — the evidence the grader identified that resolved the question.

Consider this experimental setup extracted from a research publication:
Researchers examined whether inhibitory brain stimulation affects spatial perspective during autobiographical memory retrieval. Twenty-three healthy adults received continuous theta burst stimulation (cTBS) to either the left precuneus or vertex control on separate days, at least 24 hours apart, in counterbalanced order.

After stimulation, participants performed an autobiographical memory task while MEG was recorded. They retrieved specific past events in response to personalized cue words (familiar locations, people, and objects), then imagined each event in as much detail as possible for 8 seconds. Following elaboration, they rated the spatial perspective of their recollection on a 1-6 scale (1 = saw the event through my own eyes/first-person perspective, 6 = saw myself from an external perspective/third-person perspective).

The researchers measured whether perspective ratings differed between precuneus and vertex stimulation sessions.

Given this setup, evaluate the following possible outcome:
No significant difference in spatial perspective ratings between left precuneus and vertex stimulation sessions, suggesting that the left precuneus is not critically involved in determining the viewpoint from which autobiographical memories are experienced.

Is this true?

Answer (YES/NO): NO